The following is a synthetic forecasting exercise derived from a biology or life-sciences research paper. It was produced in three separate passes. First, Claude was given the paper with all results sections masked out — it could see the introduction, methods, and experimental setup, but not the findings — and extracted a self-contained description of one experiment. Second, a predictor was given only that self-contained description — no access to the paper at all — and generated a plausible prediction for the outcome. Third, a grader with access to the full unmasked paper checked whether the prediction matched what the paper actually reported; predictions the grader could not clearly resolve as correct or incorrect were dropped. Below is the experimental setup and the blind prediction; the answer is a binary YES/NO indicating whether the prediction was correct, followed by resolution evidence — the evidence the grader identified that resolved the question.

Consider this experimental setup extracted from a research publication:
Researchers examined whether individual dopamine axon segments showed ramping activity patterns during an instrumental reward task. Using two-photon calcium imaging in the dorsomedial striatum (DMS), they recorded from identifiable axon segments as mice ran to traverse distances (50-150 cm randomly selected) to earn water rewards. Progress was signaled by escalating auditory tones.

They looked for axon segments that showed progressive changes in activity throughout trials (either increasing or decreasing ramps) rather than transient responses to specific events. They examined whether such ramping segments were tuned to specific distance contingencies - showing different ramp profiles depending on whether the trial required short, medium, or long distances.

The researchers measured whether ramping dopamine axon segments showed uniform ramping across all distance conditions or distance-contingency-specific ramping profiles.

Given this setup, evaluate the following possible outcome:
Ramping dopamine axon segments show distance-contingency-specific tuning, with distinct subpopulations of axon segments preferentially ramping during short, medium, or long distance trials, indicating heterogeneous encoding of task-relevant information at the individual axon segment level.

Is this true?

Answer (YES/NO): YES